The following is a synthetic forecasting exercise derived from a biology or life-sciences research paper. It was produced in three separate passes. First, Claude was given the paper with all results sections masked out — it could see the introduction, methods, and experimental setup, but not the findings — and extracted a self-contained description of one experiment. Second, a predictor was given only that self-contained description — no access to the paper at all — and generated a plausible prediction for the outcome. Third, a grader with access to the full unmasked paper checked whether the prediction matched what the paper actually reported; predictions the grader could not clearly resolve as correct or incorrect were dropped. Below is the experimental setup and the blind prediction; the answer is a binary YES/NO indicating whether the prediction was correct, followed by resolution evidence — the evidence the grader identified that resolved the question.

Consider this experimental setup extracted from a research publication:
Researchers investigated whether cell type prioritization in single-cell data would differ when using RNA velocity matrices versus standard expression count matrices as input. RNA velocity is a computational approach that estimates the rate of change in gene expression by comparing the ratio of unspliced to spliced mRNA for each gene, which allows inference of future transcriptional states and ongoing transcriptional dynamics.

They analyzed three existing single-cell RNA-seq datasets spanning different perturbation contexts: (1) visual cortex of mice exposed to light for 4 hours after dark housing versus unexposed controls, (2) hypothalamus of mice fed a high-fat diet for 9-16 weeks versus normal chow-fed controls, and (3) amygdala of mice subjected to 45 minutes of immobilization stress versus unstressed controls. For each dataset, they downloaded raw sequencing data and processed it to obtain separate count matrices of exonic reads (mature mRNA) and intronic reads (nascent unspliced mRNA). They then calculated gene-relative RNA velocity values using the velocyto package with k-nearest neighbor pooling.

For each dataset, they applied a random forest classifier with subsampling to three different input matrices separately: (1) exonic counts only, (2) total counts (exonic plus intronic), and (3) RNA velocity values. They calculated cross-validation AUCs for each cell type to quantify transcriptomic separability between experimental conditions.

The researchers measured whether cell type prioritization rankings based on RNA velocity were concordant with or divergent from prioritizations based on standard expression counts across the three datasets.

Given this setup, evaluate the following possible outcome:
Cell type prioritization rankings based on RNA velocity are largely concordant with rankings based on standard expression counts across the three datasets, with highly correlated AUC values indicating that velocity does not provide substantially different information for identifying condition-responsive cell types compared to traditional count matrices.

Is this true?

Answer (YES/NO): NO